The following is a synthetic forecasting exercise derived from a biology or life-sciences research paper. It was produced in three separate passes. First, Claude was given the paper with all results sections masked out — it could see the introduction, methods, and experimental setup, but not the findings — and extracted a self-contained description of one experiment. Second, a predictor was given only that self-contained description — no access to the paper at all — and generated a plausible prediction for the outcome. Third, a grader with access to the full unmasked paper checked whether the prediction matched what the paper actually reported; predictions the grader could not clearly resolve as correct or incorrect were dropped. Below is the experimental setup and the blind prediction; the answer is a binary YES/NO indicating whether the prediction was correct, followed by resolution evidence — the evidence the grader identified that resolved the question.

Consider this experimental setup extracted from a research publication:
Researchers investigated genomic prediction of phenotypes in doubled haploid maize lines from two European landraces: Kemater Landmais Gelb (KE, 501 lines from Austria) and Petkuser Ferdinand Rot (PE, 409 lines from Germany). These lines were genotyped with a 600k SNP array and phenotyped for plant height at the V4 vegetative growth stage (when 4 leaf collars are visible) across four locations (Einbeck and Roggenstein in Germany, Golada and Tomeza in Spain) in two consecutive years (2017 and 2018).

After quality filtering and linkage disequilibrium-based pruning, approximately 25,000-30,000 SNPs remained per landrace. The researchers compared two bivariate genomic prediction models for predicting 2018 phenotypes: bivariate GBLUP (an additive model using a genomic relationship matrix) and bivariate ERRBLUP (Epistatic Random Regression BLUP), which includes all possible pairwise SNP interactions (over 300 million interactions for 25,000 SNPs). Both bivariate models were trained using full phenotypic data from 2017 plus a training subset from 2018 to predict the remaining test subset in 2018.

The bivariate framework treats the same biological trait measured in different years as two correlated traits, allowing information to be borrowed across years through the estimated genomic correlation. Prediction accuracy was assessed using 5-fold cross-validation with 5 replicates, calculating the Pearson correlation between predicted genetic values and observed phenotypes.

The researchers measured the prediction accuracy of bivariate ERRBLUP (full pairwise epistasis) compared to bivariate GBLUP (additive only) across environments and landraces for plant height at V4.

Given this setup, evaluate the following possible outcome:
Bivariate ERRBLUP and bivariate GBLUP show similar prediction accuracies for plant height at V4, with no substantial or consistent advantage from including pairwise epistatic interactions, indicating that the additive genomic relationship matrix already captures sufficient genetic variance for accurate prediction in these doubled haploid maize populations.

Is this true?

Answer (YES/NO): NO